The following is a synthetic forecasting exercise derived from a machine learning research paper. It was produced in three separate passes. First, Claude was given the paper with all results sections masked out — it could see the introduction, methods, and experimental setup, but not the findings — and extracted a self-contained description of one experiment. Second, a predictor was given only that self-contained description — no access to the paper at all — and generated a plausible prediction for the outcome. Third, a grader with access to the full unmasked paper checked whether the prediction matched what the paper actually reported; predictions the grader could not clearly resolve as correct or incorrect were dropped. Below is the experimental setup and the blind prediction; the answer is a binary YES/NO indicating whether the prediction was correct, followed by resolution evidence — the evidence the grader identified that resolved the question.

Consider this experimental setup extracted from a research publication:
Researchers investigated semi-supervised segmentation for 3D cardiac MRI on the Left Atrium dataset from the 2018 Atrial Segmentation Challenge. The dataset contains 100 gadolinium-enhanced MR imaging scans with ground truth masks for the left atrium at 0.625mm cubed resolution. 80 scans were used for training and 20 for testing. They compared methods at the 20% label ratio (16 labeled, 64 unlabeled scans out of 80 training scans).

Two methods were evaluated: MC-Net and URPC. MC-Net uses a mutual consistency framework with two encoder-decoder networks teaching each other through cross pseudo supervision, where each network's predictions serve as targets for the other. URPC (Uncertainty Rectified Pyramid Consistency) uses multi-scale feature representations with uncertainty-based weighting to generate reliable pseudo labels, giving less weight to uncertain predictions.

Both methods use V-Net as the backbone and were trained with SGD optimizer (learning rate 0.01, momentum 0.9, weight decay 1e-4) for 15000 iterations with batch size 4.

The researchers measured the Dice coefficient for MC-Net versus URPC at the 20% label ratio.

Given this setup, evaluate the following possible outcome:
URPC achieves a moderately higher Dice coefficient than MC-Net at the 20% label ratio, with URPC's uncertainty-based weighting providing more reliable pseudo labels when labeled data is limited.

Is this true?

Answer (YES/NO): NO